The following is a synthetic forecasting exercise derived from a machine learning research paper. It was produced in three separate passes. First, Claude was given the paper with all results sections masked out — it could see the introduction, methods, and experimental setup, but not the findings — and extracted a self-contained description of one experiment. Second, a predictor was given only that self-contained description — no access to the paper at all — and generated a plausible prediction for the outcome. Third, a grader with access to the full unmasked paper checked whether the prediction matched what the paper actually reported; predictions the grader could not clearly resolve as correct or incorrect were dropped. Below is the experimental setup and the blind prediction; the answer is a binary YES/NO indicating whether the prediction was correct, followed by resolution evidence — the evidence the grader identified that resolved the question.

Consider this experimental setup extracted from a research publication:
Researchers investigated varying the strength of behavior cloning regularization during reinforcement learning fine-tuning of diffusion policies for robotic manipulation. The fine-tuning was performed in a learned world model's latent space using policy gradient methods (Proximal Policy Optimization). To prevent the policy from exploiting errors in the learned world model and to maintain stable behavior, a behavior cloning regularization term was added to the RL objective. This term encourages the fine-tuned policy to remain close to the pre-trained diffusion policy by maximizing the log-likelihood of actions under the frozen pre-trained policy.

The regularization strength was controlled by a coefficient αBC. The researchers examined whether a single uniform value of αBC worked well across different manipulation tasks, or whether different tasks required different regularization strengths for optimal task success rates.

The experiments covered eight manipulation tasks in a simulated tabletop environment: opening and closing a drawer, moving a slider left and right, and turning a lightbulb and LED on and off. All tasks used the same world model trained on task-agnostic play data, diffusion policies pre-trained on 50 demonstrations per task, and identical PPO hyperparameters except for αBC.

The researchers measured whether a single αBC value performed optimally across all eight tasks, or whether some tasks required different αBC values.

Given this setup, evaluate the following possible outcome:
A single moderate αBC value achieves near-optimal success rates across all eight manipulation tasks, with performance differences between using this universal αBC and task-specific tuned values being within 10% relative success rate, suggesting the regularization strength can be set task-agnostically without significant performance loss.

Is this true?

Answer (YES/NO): NO